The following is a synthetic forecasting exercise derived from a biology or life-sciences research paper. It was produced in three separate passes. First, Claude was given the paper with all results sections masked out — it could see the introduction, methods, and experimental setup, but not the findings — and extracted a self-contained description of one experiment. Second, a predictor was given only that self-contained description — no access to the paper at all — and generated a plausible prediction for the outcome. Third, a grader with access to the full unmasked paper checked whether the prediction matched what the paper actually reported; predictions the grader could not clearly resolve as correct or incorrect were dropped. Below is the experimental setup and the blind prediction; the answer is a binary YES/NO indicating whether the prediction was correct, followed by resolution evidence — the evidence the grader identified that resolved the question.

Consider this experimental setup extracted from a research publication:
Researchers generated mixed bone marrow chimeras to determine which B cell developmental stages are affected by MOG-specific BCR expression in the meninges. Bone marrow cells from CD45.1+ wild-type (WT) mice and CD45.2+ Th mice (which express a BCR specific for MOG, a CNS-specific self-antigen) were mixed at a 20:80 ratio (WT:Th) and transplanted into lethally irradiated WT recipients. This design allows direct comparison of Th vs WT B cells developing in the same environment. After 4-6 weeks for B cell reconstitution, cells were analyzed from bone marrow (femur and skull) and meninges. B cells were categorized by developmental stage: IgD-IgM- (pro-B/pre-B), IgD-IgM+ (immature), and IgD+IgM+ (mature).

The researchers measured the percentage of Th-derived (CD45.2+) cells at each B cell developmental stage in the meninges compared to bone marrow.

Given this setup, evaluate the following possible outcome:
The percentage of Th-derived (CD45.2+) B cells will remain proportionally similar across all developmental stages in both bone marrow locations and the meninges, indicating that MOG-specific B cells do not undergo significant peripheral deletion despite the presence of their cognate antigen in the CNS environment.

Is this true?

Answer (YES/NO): NO